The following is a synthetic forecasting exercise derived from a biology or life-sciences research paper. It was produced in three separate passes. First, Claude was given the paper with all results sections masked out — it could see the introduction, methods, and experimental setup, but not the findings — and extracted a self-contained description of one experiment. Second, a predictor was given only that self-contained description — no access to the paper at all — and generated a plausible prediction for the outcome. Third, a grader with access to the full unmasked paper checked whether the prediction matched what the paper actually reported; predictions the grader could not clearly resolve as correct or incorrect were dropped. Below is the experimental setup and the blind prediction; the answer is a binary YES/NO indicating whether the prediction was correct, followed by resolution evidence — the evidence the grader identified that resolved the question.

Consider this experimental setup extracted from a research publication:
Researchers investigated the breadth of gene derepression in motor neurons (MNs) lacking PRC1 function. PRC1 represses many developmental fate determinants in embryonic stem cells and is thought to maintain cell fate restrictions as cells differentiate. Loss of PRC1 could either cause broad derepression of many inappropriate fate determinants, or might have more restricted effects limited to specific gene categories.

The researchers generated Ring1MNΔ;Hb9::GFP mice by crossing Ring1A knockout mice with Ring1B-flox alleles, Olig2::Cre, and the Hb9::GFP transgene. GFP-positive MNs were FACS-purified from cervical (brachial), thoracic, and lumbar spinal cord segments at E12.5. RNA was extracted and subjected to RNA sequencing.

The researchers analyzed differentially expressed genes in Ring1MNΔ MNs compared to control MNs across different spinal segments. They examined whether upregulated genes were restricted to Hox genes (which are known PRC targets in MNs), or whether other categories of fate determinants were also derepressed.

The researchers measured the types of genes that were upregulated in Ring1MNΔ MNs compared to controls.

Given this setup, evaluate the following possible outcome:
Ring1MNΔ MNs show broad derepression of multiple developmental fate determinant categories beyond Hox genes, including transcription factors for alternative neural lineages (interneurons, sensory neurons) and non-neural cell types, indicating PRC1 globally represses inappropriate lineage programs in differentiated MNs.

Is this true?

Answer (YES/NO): YES